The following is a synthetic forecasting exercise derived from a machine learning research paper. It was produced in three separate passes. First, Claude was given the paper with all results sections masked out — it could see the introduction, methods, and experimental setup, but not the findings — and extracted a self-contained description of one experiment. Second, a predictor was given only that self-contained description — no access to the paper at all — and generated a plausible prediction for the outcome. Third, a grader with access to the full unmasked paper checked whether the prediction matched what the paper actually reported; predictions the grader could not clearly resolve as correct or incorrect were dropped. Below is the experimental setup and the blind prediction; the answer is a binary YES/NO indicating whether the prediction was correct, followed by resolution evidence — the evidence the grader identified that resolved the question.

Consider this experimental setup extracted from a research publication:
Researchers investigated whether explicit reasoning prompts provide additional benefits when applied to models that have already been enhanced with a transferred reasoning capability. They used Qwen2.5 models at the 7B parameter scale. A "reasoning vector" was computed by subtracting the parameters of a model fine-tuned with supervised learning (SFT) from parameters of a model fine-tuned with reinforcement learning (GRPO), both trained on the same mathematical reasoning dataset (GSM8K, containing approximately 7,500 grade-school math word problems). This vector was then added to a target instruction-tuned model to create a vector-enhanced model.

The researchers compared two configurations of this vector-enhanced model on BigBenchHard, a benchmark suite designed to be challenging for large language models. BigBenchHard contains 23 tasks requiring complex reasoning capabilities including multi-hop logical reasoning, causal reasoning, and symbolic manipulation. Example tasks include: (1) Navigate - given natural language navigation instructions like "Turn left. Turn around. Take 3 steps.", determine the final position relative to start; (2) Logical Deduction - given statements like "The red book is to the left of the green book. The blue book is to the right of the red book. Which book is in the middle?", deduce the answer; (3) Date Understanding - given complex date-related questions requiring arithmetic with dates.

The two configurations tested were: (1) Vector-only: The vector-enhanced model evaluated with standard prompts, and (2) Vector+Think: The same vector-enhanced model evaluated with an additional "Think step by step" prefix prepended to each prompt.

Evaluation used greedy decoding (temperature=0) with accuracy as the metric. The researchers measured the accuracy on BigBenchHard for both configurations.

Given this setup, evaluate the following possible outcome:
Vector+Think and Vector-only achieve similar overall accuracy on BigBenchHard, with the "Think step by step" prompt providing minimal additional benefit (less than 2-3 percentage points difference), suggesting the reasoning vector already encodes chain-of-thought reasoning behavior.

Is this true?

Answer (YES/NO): YES